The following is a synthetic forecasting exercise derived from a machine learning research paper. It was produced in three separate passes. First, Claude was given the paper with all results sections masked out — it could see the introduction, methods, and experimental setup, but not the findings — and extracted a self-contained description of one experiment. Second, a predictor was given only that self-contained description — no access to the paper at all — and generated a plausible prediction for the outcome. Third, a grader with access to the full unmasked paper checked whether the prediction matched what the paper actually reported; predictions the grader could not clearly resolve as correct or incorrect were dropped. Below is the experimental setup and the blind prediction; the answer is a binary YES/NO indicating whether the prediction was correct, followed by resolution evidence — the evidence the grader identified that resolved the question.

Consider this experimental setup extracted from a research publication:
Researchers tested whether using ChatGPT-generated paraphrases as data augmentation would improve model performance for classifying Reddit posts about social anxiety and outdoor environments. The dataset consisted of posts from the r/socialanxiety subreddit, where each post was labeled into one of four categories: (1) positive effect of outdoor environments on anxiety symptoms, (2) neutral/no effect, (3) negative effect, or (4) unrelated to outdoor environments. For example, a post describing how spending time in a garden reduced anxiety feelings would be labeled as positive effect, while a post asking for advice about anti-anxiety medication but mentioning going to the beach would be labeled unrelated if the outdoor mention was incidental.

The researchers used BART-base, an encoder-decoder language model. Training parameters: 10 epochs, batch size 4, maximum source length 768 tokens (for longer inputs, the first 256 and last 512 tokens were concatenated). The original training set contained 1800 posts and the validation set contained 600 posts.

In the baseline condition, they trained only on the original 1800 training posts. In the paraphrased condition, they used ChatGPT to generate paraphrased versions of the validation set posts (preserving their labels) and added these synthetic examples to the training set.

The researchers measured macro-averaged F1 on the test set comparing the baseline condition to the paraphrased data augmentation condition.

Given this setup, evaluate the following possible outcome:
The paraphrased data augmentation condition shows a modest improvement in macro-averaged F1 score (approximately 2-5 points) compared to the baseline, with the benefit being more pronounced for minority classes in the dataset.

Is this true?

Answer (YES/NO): NO